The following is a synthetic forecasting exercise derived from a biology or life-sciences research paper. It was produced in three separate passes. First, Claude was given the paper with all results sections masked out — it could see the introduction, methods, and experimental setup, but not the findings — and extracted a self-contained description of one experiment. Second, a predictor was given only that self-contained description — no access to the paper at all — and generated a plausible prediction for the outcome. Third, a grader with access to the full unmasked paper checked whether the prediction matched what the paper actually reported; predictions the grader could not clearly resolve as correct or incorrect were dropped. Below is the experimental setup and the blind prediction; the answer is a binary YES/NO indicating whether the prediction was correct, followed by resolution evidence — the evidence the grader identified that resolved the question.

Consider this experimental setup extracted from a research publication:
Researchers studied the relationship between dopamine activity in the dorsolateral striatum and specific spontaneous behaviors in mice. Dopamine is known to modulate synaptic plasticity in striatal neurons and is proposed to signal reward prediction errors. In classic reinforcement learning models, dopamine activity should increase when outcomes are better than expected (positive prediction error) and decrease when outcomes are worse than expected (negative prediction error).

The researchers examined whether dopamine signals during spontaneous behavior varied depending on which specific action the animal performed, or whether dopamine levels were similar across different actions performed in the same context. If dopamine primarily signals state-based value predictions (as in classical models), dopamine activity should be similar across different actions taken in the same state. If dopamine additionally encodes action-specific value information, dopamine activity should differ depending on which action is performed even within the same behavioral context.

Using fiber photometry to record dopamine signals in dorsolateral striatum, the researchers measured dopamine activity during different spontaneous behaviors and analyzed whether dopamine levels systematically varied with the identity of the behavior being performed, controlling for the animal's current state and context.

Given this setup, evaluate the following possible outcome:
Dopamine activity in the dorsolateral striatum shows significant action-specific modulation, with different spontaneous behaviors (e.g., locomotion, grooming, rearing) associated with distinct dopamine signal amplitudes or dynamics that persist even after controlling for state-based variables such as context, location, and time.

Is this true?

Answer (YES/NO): YES